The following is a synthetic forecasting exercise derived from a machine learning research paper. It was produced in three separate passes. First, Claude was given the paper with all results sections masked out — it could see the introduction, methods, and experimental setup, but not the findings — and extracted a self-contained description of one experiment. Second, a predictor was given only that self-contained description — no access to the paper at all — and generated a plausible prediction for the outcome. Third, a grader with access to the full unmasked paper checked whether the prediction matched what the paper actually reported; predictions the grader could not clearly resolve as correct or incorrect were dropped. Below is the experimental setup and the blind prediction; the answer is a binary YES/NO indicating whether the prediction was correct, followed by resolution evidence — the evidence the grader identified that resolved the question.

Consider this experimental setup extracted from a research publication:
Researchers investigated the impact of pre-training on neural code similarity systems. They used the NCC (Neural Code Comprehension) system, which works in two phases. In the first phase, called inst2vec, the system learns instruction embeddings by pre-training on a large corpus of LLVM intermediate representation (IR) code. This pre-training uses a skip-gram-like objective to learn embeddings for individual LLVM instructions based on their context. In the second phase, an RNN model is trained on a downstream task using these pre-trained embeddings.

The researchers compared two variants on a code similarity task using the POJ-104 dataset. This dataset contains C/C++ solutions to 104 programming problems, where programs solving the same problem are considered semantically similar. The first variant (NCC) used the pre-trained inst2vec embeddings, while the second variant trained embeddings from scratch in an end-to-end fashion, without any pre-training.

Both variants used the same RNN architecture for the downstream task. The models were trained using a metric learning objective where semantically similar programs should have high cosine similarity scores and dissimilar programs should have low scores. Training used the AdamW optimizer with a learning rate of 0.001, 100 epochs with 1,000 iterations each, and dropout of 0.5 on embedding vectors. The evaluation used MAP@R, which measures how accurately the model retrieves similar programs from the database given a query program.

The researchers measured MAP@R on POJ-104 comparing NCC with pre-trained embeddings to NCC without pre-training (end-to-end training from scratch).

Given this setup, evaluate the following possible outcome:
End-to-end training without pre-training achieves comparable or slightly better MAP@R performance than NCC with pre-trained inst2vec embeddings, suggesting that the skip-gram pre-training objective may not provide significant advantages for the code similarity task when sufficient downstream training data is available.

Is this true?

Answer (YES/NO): NO